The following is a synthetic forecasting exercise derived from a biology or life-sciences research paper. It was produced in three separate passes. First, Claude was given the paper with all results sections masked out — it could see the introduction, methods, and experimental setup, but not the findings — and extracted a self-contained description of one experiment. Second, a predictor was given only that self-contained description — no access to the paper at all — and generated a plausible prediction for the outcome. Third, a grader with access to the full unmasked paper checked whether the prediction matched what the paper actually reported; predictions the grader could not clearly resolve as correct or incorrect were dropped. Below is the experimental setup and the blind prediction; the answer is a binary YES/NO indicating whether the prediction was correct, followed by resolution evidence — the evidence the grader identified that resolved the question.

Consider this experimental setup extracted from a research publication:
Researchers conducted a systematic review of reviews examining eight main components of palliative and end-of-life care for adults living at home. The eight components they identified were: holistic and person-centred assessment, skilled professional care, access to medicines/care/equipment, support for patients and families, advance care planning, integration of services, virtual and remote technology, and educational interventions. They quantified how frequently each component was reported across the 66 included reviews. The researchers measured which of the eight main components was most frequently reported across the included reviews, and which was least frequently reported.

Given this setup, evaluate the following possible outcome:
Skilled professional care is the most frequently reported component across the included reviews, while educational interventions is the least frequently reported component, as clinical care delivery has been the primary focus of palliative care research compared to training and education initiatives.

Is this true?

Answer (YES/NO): NO